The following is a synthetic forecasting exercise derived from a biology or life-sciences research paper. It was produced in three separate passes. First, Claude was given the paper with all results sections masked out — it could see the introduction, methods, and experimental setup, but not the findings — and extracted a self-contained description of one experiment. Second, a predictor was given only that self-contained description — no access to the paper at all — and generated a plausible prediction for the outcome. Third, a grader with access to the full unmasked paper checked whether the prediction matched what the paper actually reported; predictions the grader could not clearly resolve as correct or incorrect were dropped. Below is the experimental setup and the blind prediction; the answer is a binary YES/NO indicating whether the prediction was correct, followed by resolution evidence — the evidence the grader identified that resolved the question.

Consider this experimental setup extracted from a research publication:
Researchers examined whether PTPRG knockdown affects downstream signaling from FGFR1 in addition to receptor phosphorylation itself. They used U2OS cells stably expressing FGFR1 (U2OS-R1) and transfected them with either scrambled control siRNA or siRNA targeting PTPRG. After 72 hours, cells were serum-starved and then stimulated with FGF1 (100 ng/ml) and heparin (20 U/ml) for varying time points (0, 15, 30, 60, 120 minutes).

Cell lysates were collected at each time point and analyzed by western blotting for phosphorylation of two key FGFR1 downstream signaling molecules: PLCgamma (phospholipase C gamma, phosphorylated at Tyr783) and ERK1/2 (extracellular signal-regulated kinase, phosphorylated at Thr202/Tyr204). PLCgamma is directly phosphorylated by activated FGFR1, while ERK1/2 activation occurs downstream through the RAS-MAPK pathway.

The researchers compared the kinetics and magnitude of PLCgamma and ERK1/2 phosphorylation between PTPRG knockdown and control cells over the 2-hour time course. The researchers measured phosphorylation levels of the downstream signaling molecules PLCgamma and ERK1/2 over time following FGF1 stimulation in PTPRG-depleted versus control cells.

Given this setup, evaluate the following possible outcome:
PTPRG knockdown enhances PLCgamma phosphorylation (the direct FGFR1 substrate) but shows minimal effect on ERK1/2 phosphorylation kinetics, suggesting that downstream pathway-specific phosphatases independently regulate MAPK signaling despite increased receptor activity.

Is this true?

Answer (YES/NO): NO